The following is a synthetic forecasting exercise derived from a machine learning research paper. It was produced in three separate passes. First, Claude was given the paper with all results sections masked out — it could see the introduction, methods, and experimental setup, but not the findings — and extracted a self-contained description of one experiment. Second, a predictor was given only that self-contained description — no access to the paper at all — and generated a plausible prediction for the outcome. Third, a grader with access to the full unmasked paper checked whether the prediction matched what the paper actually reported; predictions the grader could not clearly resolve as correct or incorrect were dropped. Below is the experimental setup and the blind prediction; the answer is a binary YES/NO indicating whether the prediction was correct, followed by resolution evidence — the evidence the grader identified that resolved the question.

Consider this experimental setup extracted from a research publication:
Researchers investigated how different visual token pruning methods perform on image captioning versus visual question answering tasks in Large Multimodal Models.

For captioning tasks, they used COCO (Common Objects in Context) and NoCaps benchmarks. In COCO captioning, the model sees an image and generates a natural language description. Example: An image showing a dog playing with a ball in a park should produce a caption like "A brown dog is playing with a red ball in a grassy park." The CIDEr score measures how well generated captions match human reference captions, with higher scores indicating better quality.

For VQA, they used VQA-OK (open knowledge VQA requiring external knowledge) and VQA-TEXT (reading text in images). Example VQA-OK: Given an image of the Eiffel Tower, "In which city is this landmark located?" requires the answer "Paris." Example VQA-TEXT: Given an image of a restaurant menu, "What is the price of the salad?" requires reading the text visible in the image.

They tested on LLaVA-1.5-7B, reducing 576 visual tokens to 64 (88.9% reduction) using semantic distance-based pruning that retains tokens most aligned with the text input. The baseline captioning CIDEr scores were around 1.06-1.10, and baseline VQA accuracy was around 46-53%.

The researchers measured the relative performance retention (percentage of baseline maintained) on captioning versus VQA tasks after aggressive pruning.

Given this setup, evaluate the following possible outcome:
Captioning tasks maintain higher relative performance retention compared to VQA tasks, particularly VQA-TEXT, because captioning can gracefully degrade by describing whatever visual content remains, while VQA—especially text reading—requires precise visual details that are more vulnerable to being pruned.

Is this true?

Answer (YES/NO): YES